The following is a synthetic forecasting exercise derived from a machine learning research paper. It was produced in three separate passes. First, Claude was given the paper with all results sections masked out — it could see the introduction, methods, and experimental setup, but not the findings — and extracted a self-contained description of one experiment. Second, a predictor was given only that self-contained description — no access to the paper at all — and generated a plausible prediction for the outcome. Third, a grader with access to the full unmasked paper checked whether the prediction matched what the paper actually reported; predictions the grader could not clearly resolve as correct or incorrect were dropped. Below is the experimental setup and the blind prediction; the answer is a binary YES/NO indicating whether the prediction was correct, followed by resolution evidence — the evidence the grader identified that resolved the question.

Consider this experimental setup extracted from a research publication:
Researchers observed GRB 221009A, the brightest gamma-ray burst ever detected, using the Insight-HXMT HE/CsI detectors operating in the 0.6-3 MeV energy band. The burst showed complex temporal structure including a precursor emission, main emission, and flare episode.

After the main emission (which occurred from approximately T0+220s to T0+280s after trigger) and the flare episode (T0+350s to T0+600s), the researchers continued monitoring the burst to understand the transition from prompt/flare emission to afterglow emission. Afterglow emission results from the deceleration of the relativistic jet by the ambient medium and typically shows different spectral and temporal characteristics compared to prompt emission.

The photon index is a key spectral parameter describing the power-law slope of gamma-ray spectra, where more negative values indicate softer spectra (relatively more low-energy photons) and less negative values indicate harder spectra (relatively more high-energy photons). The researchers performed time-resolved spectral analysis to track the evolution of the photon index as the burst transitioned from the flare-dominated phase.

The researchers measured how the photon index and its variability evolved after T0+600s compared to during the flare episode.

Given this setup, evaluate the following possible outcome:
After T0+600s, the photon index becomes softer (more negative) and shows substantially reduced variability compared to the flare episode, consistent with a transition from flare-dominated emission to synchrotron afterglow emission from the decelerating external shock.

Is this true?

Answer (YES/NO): NO